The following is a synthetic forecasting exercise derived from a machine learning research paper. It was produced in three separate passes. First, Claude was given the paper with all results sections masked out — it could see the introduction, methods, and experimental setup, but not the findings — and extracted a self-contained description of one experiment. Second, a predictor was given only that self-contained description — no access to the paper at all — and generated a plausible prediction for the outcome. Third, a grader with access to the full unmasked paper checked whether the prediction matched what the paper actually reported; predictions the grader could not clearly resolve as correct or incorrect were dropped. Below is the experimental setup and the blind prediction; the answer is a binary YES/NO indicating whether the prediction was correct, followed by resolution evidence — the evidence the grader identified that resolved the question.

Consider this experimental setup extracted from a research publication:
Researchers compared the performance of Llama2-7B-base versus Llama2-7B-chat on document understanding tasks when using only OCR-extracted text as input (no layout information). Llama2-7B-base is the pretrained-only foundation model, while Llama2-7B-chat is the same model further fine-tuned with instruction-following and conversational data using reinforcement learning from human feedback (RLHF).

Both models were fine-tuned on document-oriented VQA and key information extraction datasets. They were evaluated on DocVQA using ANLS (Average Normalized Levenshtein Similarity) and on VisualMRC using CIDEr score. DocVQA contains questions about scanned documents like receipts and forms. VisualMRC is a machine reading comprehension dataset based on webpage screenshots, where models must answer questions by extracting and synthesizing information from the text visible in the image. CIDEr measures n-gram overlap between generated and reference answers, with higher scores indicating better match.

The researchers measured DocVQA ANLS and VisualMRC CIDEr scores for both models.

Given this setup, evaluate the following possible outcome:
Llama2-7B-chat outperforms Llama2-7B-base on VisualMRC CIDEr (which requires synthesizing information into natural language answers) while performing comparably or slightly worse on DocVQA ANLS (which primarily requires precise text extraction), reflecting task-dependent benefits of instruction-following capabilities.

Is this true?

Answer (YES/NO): NO